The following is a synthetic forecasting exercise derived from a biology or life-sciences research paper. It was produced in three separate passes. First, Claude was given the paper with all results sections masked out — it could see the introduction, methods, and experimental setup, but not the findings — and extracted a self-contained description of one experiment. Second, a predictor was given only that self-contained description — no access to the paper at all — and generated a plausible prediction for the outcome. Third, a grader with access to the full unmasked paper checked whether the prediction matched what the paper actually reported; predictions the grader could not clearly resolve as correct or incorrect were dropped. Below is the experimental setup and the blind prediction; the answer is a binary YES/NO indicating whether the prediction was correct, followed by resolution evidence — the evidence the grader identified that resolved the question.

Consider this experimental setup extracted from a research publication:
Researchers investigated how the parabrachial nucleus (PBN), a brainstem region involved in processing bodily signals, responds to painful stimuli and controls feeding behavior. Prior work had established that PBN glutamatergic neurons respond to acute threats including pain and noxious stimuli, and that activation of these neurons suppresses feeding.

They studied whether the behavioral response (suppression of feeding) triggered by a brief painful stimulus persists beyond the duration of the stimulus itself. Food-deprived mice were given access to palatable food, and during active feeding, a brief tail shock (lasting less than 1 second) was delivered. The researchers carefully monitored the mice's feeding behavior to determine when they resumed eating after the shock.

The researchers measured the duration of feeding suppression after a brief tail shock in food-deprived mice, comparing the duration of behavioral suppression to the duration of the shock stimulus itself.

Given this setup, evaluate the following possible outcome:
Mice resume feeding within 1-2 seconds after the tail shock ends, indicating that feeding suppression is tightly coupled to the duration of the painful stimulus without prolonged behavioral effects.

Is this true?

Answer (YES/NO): NO